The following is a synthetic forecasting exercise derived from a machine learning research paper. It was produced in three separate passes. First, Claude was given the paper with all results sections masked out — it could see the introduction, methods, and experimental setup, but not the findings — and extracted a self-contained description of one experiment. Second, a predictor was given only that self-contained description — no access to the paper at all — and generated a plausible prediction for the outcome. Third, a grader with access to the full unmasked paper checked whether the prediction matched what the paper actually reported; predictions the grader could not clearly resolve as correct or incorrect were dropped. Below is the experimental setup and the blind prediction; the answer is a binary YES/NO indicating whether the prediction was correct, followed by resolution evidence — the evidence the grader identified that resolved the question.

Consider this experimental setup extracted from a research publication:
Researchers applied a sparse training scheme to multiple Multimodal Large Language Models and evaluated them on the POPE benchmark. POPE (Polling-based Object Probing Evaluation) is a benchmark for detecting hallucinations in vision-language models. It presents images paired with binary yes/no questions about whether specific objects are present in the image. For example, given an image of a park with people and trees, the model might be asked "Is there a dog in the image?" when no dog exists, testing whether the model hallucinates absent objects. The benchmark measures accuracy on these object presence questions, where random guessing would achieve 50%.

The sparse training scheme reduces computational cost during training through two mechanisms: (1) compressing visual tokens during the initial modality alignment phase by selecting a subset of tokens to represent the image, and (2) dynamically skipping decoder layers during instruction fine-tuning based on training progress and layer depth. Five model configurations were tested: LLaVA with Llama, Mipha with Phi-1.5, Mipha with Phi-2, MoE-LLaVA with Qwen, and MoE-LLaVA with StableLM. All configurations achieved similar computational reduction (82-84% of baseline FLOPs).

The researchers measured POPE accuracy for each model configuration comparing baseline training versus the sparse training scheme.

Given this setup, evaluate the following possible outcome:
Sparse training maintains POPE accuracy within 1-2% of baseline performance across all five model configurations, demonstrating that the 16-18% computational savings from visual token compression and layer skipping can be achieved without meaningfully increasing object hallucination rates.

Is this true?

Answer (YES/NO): YES